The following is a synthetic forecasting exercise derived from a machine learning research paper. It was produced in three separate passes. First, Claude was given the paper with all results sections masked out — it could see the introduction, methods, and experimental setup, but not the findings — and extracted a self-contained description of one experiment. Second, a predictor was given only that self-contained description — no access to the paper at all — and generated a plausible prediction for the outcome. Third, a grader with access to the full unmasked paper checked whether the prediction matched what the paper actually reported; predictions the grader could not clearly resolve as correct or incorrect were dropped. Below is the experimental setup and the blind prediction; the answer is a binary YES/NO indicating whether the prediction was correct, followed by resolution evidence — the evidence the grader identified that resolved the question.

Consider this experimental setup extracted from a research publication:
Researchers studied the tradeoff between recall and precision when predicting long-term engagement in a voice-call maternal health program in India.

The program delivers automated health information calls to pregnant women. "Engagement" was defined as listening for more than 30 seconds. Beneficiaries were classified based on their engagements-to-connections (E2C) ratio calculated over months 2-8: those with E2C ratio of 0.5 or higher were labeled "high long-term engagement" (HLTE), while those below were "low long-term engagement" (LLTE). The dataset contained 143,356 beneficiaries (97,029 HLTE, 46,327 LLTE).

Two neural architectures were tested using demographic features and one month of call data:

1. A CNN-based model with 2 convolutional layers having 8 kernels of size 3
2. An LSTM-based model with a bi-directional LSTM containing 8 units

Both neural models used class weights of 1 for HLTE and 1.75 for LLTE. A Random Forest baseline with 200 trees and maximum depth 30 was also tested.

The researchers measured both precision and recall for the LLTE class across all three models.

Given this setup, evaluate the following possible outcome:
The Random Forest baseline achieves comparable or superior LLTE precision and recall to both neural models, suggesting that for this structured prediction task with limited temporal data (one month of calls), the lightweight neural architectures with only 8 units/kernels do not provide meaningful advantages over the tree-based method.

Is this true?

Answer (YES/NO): NO